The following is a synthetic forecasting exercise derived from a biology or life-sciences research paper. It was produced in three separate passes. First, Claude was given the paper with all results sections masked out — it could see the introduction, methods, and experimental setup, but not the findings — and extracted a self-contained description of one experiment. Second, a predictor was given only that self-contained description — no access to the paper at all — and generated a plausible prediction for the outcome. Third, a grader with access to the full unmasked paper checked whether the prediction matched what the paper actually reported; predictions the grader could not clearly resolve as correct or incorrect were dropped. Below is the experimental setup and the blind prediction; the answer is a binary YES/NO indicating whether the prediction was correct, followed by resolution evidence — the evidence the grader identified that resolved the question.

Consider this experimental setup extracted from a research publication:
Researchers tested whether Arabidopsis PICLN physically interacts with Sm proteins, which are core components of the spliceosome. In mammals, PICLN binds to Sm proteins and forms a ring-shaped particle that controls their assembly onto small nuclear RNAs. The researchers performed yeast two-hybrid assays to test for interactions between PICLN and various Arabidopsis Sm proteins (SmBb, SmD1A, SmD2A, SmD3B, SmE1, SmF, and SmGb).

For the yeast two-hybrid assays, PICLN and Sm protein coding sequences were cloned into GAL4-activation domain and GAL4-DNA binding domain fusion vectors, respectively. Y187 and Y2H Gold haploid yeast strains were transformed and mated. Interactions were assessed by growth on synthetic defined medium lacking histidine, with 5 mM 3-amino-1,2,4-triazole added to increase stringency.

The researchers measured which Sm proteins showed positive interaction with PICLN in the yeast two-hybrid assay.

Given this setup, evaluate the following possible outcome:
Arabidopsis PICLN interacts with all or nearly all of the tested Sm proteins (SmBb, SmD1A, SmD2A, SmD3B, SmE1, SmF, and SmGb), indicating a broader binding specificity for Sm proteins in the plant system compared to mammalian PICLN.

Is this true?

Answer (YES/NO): NO